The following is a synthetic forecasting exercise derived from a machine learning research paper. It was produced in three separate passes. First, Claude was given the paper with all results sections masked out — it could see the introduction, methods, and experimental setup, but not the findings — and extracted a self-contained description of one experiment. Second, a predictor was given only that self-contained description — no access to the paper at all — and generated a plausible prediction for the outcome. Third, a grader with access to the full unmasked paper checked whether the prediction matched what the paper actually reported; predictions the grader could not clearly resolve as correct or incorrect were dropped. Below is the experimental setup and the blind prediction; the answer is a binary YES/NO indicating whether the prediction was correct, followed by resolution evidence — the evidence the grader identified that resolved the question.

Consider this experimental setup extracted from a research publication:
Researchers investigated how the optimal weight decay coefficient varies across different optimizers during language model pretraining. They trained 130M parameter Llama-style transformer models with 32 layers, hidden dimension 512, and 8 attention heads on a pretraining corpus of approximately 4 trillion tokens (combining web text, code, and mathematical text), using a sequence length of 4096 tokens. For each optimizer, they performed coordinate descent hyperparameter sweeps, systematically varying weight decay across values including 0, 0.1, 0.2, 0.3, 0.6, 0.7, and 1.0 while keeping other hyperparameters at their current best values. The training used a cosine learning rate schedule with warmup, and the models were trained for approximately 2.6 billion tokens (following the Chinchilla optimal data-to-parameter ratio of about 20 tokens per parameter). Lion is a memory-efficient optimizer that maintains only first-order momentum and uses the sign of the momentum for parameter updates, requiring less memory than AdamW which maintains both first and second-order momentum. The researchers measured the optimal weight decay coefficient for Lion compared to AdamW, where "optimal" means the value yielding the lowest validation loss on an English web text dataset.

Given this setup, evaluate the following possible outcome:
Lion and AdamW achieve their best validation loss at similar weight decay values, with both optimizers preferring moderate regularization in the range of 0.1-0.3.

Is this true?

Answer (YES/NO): NO